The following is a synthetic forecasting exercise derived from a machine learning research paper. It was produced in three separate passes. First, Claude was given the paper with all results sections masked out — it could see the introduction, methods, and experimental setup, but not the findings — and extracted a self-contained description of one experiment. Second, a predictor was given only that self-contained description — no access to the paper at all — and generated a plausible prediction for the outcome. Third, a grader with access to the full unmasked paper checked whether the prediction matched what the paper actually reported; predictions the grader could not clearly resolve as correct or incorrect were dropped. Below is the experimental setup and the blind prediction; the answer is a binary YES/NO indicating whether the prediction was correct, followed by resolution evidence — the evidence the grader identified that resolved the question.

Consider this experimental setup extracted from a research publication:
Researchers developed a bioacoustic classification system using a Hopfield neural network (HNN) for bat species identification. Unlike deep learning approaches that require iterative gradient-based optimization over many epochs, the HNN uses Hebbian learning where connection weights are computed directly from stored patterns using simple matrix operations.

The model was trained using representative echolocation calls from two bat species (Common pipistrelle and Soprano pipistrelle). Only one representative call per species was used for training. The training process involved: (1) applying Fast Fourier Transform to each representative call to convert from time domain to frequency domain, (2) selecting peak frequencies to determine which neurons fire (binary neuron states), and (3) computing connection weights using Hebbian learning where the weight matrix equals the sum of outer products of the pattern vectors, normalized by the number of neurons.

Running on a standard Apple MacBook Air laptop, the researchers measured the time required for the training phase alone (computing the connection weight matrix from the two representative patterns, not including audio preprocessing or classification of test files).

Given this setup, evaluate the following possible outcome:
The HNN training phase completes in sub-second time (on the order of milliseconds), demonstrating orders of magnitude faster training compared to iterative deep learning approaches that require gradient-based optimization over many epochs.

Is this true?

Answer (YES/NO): YES